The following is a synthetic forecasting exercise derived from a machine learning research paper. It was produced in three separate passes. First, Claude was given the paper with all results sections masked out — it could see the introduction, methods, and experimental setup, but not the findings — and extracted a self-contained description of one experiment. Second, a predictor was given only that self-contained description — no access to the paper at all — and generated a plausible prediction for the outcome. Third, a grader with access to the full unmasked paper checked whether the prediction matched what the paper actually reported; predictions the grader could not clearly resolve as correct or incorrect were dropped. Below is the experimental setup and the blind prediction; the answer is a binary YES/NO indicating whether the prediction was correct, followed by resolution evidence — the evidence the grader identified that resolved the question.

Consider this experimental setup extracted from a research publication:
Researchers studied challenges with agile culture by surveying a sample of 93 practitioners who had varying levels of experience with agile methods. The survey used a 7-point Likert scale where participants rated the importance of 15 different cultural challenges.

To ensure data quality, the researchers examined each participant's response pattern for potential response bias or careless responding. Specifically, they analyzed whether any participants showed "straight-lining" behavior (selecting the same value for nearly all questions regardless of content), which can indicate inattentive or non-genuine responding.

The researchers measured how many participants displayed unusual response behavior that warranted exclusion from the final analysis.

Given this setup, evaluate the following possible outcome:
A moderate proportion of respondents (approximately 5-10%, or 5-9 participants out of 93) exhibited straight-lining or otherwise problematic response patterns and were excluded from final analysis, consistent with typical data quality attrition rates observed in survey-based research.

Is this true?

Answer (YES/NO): NO